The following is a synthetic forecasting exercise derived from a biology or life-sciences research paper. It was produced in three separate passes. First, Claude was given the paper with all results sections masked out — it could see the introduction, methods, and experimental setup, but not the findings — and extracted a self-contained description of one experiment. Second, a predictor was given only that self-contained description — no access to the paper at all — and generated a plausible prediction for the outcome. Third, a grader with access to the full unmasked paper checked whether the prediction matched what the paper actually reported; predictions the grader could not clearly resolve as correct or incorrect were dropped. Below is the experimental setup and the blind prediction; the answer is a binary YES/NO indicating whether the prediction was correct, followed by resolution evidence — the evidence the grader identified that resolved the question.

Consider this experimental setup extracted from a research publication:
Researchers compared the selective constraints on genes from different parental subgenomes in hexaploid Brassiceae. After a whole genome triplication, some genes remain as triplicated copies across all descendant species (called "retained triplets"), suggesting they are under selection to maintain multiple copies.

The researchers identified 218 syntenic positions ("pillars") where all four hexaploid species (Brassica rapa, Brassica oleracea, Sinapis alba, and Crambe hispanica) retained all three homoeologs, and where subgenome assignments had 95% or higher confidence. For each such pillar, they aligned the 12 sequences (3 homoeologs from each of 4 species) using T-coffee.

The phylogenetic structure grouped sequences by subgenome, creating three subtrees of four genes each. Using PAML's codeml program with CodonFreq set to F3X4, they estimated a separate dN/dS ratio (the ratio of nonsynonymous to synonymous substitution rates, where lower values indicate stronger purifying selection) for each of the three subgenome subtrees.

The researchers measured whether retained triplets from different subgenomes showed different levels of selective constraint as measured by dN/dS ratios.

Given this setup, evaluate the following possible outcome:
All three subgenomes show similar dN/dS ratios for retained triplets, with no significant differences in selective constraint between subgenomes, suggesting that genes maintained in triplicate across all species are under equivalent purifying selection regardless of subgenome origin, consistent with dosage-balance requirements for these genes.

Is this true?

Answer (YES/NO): YES